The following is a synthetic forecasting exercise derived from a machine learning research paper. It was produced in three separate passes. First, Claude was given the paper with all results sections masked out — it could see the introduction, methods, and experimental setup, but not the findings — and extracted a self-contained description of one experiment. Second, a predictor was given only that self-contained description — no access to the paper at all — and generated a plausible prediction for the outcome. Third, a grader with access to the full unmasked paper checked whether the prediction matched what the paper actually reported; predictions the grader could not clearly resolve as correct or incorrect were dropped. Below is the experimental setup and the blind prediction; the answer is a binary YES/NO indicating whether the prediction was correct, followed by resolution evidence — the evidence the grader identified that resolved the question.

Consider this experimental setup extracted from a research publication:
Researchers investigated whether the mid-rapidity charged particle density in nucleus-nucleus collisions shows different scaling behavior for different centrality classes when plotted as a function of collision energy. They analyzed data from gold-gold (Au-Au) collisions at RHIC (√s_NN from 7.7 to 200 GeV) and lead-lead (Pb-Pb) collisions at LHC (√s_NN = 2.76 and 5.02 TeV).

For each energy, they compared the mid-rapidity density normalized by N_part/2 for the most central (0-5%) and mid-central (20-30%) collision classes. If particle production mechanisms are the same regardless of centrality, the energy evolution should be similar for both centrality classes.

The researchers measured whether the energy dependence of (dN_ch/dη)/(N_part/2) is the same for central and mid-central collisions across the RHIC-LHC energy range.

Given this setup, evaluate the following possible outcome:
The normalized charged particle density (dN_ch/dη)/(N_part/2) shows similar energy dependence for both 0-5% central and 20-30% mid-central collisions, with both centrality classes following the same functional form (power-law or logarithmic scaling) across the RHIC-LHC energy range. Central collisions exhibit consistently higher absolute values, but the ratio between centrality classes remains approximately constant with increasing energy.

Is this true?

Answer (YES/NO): NO